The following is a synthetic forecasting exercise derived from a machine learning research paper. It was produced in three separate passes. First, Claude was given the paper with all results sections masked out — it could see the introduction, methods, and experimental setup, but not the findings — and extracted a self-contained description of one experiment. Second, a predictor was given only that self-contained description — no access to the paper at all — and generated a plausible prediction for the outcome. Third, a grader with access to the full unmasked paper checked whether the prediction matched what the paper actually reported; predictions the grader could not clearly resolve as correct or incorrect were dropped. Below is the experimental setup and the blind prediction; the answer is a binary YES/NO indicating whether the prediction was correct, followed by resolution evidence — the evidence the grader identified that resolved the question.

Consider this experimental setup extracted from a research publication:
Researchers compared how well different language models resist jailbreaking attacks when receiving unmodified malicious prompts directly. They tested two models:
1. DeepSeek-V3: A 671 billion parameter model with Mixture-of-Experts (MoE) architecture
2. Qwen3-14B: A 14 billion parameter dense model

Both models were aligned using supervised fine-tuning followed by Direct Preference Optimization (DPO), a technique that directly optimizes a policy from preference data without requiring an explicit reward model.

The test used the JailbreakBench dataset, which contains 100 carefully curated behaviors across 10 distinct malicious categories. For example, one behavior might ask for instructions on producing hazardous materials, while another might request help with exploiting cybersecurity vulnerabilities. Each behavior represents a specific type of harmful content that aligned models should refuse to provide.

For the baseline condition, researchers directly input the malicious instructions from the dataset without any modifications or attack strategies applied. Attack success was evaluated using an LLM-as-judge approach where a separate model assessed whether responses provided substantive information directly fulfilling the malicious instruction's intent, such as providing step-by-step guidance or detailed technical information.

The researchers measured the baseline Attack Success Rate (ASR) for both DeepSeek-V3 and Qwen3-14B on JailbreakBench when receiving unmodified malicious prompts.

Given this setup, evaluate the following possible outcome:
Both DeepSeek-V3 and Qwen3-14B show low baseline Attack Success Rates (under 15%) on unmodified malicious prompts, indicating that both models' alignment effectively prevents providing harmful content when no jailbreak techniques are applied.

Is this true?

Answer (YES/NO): YES